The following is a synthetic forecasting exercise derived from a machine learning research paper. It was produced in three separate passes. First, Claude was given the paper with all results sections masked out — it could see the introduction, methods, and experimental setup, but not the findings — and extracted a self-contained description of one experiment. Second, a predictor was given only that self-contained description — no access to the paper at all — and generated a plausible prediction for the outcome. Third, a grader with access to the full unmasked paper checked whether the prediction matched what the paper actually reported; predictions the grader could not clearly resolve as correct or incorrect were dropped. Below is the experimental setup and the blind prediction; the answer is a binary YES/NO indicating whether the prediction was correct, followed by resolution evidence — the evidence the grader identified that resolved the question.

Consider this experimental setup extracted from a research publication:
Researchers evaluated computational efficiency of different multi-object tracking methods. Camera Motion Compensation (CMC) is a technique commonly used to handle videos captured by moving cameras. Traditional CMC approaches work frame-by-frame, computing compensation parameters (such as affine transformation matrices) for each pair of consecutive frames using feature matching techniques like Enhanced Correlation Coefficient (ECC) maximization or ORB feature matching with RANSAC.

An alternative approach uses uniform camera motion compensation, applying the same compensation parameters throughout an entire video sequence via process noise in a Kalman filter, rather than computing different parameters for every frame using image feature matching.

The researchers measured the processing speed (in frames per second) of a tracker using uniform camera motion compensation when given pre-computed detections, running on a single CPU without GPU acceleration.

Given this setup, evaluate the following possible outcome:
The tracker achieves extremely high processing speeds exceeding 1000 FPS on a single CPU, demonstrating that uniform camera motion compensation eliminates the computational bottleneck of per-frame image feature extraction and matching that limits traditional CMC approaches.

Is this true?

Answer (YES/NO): YES